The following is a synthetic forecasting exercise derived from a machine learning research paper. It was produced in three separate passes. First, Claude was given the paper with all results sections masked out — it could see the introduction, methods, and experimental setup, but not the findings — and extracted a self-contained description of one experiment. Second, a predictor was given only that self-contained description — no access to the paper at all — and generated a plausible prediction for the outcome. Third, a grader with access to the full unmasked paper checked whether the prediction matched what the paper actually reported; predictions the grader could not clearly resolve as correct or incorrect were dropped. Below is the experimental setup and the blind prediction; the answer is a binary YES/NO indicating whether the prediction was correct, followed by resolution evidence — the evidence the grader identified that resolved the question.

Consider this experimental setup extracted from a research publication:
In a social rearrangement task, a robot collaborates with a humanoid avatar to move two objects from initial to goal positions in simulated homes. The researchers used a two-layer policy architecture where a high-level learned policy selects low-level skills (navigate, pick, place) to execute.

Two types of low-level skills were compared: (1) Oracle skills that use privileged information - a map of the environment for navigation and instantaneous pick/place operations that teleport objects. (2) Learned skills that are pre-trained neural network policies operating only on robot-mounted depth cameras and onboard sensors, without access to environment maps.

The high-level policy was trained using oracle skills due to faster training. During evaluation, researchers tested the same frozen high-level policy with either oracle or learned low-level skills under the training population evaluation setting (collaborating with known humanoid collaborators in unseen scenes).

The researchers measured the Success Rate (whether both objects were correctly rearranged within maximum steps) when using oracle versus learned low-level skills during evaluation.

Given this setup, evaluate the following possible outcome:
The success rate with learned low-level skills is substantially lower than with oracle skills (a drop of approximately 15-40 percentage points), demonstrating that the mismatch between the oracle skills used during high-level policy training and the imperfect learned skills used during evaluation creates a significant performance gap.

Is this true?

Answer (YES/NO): YES